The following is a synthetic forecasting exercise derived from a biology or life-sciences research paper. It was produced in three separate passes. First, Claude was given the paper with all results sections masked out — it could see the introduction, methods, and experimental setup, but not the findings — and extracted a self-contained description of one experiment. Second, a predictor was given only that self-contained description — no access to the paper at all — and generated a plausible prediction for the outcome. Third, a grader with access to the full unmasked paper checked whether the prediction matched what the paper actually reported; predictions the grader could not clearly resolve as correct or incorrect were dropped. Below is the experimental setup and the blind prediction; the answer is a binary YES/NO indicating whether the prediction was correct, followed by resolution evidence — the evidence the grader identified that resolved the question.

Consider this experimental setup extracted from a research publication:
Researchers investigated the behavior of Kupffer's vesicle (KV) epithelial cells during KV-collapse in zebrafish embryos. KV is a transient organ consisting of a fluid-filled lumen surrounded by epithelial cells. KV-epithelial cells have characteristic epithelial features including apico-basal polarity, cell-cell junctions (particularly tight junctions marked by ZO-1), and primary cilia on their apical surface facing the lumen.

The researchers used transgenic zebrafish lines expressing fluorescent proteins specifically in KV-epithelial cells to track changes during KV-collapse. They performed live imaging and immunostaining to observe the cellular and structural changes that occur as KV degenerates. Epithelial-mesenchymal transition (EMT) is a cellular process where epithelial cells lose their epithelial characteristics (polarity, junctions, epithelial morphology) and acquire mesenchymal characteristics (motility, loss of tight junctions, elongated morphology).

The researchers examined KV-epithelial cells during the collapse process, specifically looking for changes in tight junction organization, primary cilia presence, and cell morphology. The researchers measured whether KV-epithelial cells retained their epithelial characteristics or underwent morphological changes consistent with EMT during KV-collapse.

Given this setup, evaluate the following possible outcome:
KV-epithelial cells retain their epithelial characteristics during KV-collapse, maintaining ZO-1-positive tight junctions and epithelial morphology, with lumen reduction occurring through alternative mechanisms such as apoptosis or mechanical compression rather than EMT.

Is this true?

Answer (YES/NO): NO